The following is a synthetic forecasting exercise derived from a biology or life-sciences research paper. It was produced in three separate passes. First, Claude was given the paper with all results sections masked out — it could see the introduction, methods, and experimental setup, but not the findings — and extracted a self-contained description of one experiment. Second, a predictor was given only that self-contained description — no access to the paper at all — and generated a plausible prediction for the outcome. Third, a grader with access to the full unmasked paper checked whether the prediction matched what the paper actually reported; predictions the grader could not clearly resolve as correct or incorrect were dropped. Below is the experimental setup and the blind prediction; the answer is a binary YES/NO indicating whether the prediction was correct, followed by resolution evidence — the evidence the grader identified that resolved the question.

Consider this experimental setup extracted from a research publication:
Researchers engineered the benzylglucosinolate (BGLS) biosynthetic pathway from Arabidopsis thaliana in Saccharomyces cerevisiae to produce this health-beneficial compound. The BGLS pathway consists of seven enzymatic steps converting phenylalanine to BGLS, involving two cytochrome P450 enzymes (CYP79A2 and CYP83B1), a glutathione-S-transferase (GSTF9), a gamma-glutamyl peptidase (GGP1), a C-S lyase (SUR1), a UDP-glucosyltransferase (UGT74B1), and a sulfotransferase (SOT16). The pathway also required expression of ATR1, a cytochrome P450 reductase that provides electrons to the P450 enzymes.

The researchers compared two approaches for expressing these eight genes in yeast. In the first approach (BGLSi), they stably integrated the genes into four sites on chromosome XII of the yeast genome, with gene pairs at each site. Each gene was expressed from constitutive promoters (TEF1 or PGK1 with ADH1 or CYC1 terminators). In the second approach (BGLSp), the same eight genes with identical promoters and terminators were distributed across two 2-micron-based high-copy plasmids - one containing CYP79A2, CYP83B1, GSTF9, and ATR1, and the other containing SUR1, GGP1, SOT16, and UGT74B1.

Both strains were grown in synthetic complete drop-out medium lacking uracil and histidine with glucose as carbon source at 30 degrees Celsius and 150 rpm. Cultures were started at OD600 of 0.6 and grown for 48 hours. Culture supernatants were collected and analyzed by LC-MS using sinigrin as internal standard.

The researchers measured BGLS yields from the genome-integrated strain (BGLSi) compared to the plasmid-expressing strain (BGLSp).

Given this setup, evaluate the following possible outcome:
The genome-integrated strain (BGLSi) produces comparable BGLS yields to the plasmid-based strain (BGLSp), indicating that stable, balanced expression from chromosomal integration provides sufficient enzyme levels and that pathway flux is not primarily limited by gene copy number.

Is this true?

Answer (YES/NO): NO